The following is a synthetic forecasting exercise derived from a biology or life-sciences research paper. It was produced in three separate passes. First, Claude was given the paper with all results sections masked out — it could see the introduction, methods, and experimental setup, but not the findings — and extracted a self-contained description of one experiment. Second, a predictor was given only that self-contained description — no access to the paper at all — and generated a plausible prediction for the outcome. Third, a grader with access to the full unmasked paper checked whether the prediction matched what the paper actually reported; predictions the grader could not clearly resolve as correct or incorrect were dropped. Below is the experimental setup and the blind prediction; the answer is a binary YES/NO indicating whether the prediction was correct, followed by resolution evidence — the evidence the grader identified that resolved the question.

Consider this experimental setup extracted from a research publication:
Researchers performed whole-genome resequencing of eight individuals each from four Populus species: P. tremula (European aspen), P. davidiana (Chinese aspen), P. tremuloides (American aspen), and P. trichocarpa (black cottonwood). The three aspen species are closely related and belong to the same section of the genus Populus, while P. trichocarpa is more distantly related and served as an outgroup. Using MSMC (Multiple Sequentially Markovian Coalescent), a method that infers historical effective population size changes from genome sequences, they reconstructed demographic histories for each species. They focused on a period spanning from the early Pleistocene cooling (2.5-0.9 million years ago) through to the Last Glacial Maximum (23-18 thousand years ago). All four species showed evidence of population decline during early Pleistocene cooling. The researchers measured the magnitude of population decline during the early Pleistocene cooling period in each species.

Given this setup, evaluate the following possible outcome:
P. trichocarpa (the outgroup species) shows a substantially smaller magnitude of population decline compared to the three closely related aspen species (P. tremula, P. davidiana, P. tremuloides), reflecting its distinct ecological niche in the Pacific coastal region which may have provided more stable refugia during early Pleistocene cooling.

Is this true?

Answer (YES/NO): NO